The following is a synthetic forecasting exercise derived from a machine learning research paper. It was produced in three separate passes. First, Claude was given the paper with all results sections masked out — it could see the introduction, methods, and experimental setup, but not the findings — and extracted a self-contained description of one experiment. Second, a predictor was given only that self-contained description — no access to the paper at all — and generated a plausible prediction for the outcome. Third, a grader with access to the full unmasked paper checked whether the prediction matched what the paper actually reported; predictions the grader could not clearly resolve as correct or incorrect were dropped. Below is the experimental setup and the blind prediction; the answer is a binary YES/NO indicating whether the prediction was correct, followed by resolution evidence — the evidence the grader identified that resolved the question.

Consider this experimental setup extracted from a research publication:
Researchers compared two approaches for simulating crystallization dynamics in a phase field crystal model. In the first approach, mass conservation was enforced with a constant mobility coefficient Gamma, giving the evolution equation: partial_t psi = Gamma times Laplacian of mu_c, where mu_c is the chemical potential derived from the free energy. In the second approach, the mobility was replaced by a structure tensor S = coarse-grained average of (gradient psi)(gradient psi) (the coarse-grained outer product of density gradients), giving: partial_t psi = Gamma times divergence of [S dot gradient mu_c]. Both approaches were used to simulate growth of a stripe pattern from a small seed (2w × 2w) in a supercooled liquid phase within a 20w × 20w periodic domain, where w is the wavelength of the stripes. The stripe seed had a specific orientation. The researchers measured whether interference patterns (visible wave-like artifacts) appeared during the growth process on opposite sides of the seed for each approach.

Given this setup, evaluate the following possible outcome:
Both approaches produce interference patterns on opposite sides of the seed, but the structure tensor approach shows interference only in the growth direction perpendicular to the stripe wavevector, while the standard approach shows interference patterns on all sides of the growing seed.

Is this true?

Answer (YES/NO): NO